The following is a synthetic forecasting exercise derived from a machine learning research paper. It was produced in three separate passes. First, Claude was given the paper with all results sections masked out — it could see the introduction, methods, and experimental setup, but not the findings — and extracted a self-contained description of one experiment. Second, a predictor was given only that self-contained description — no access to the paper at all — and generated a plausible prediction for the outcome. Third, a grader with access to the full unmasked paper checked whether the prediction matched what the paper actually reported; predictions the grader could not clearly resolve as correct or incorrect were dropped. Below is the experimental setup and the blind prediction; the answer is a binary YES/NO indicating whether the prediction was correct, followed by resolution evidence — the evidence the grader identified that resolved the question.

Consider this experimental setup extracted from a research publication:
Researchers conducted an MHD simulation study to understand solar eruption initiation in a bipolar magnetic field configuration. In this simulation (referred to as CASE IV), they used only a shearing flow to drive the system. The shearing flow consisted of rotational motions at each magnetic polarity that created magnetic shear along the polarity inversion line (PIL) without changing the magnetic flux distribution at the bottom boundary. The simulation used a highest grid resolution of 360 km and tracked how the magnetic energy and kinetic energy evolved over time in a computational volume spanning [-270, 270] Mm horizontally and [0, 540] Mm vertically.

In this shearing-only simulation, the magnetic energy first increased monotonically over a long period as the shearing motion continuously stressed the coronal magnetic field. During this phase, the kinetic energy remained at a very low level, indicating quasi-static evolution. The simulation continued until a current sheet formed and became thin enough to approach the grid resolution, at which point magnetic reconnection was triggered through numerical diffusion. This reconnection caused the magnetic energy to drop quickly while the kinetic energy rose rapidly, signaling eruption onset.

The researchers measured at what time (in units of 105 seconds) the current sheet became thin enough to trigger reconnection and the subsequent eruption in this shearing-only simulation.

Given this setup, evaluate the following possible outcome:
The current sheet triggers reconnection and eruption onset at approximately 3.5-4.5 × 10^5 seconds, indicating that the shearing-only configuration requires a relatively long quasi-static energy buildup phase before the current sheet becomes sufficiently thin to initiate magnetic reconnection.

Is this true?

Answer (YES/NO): NO